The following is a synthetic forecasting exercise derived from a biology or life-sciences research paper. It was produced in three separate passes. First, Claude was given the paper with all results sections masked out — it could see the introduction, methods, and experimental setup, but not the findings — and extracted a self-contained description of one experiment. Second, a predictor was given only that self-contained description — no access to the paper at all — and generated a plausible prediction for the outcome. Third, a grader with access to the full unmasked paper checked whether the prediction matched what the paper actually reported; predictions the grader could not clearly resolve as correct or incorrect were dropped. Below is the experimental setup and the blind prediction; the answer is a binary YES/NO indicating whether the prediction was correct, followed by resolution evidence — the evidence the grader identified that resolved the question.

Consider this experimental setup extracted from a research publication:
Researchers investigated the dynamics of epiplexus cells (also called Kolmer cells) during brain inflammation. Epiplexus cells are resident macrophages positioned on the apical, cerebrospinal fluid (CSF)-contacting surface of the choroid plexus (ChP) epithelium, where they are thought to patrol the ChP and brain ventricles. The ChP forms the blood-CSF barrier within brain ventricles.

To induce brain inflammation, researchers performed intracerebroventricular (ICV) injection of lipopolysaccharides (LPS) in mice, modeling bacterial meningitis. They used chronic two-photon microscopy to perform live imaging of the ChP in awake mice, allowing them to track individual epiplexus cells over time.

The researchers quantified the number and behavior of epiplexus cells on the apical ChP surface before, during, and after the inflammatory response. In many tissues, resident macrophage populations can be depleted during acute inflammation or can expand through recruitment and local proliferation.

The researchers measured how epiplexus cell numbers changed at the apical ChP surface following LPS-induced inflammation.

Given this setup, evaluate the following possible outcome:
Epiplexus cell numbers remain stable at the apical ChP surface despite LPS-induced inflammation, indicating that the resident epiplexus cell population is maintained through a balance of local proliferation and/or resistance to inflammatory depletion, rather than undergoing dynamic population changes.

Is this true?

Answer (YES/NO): NO